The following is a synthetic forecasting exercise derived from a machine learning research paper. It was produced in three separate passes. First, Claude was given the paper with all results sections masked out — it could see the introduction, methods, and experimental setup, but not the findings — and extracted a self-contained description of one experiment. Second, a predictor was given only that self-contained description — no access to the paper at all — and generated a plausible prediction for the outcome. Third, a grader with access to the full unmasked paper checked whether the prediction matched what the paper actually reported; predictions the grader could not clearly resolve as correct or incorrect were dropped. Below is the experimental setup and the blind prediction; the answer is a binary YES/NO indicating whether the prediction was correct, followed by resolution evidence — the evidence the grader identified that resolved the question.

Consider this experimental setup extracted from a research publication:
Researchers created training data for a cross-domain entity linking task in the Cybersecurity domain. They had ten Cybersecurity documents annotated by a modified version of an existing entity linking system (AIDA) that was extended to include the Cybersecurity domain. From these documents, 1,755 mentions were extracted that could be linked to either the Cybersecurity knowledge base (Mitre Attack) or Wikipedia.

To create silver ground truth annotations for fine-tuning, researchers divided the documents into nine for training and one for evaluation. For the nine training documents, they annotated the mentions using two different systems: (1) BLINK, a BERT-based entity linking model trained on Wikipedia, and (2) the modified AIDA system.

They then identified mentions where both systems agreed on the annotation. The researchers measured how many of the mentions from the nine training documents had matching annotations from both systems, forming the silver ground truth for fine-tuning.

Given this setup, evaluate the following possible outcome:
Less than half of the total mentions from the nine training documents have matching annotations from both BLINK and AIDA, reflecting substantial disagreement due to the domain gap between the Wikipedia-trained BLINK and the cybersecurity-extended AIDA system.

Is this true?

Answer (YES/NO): YES